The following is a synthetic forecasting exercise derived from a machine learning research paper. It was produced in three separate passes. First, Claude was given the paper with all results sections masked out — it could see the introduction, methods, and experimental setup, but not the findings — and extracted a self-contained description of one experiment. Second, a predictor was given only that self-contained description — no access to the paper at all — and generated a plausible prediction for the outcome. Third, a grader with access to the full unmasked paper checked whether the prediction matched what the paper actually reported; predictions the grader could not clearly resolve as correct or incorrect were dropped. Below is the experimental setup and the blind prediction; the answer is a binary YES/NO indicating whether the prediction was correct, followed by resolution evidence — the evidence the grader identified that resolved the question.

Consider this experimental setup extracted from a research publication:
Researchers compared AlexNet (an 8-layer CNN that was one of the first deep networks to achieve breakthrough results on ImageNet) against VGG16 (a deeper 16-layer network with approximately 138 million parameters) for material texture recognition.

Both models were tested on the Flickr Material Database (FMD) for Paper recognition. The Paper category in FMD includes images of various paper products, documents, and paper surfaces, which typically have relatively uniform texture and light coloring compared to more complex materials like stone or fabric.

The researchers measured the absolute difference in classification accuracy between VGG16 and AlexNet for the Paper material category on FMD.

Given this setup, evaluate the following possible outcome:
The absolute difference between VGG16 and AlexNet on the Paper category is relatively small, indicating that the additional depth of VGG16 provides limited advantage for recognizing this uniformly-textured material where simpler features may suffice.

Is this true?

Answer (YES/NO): NO